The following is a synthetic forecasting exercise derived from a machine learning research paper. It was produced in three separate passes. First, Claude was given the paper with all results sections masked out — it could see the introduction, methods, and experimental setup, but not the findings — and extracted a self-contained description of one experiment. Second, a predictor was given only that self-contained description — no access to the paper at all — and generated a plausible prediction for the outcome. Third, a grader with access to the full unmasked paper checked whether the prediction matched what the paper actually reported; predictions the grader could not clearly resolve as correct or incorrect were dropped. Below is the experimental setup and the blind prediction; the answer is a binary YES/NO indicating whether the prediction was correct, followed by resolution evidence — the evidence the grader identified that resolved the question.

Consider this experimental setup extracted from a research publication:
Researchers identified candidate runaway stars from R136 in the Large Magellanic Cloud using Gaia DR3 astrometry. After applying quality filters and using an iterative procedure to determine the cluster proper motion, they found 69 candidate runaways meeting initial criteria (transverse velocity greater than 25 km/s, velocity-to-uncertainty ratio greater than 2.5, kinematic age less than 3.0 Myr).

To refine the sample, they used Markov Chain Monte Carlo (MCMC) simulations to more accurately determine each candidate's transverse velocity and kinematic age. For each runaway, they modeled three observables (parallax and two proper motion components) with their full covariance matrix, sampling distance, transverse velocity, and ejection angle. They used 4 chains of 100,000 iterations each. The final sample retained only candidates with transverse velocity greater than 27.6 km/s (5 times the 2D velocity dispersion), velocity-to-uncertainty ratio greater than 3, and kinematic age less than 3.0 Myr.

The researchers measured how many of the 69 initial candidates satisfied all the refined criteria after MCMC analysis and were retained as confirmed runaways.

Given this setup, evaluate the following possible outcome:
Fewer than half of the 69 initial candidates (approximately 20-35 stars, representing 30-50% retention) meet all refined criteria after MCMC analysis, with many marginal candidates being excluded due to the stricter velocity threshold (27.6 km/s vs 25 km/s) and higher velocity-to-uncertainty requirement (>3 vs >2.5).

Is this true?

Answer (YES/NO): NO